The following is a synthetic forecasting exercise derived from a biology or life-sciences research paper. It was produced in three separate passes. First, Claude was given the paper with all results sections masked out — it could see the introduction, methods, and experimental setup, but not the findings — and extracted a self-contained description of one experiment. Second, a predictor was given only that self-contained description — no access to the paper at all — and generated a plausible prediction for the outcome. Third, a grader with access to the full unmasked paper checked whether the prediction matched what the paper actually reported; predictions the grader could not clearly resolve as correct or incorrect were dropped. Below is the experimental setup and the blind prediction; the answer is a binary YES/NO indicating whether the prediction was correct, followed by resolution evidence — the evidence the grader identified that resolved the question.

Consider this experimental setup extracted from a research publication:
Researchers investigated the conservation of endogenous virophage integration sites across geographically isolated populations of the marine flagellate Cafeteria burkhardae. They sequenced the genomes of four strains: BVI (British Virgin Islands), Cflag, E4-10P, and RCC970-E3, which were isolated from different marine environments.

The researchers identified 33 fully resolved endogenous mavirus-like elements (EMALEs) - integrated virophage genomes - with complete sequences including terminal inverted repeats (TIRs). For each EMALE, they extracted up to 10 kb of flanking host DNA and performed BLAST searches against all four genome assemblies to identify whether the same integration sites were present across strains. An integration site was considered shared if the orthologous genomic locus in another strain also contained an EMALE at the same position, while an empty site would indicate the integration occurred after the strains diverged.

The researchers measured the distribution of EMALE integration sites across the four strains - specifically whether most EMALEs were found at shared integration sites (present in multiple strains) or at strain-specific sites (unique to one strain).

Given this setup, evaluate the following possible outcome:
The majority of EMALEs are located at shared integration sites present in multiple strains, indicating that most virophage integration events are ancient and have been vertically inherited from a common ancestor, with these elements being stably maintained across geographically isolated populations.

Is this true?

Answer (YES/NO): NO